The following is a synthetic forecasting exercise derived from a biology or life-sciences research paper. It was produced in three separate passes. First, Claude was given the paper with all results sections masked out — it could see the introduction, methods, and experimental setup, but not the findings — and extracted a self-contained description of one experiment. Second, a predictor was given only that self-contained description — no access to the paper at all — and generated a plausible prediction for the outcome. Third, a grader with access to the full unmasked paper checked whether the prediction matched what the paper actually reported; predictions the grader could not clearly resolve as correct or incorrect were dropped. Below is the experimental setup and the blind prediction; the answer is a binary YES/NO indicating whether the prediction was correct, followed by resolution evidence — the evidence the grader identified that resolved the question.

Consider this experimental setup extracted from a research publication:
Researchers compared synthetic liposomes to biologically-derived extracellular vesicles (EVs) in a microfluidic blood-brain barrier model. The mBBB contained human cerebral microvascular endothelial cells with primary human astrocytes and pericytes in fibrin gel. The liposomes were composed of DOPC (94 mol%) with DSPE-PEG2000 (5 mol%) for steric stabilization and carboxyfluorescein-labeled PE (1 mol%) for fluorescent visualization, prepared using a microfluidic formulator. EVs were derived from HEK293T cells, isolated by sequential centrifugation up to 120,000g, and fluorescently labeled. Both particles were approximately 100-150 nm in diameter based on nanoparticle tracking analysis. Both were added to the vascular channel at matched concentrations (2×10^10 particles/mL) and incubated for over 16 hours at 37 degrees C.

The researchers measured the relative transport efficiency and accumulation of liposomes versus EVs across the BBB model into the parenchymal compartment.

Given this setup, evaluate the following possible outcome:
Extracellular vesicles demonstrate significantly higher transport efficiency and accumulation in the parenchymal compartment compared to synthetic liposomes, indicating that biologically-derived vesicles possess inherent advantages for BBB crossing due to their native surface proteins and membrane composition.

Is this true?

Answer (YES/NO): YES